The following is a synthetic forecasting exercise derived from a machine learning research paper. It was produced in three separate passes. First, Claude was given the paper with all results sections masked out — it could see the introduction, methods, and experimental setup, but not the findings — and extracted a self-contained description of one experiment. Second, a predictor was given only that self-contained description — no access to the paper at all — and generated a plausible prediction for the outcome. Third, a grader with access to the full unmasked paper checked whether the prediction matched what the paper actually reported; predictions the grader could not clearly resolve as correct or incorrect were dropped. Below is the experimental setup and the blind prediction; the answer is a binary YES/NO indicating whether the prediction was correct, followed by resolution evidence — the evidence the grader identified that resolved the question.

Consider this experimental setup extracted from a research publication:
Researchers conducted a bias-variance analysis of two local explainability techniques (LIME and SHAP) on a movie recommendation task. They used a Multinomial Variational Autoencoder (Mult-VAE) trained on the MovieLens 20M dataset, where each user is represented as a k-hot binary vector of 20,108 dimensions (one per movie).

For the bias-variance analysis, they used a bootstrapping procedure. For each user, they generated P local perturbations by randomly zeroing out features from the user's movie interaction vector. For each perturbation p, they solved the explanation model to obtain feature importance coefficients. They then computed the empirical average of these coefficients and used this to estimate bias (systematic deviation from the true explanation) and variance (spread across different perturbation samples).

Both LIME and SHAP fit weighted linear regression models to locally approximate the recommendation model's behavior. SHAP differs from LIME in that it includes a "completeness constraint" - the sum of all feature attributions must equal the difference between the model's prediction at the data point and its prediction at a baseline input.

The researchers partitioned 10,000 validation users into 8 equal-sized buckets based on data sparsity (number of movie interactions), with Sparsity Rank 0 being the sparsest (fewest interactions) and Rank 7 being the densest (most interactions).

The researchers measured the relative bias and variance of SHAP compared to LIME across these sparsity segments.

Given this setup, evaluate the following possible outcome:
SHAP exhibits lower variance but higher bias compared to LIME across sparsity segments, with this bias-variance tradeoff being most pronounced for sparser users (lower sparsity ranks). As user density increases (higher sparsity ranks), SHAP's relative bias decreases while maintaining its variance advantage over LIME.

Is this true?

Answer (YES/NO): NO